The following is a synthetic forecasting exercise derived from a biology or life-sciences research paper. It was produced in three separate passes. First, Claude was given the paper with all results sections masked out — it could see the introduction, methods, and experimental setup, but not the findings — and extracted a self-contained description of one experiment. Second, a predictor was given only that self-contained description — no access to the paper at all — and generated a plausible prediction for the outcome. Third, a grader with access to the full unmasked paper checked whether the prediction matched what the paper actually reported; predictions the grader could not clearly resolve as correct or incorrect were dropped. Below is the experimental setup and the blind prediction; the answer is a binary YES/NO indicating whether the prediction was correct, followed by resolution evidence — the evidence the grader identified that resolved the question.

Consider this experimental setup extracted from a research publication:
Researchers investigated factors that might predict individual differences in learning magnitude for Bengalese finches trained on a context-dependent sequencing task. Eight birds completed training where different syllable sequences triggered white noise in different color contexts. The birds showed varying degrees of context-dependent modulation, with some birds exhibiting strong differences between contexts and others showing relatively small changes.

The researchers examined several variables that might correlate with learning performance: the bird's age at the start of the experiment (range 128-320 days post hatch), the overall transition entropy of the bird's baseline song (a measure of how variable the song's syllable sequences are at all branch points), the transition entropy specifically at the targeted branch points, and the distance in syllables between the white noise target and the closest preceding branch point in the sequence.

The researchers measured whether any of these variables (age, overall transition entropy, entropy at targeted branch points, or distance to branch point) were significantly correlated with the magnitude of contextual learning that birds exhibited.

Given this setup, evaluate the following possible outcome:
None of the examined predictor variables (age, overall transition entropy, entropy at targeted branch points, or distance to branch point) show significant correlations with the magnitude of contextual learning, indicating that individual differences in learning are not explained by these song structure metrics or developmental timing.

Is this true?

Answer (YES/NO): YES